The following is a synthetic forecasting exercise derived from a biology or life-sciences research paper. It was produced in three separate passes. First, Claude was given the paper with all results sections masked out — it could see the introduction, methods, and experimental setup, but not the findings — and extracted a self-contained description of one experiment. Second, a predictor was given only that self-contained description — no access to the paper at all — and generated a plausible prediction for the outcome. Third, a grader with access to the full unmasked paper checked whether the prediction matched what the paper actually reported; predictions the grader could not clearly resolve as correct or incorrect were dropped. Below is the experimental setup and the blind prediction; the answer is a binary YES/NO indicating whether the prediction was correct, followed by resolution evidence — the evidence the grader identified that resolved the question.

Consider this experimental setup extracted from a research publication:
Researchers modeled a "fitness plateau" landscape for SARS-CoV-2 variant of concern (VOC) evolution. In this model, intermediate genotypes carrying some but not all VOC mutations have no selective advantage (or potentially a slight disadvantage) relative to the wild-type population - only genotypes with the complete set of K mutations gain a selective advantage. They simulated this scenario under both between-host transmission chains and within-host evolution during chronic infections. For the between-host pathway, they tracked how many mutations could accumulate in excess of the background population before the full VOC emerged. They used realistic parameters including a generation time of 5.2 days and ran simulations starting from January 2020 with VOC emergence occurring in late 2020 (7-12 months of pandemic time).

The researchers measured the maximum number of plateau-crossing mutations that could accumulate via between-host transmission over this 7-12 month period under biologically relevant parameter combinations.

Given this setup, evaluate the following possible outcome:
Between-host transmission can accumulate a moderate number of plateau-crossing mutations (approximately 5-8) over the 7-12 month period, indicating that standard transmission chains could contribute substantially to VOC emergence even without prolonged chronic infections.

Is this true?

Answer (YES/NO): NO